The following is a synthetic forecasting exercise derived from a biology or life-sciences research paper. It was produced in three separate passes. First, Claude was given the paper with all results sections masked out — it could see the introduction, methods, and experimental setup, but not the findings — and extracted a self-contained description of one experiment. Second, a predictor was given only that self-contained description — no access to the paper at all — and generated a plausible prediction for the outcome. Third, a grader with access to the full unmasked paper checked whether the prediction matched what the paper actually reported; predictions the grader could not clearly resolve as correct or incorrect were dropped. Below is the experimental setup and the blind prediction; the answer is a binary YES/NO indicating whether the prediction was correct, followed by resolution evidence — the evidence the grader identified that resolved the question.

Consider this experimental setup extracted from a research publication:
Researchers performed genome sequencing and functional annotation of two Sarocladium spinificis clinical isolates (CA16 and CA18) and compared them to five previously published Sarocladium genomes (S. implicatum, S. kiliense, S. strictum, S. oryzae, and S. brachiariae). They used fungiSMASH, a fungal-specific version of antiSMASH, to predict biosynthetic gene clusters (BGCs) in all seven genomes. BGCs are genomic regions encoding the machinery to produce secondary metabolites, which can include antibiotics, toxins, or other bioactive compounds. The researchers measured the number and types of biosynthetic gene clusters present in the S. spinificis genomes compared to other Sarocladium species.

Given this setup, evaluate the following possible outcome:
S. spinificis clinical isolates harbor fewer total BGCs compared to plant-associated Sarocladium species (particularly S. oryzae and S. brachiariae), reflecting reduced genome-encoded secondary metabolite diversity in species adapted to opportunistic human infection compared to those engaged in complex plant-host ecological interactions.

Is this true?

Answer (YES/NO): NO